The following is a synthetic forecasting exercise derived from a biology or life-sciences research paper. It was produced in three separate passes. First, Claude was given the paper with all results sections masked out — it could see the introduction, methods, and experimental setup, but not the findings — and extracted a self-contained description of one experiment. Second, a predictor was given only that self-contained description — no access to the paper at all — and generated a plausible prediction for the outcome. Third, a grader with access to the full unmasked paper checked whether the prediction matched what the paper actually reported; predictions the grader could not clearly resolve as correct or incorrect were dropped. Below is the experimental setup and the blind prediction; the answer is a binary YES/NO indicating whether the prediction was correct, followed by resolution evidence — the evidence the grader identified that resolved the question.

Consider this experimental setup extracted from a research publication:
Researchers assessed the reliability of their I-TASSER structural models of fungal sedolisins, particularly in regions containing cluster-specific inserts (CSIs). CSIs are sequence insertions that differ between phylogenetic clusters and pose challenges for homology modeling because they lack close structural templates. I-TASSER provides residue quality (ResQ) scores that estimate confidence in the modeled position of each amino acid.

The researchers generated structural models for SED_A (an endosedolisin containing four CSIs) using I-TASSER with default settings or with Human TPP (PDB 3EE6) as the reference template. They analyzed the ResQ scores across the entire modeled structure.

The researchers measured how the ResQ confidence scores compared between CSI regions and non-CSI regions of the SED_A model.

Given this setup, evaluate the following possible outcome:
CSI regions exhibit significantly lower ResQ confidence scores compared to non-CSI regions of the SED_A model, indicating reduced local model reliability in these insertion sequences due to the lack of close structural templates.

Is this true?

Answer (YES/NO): YES